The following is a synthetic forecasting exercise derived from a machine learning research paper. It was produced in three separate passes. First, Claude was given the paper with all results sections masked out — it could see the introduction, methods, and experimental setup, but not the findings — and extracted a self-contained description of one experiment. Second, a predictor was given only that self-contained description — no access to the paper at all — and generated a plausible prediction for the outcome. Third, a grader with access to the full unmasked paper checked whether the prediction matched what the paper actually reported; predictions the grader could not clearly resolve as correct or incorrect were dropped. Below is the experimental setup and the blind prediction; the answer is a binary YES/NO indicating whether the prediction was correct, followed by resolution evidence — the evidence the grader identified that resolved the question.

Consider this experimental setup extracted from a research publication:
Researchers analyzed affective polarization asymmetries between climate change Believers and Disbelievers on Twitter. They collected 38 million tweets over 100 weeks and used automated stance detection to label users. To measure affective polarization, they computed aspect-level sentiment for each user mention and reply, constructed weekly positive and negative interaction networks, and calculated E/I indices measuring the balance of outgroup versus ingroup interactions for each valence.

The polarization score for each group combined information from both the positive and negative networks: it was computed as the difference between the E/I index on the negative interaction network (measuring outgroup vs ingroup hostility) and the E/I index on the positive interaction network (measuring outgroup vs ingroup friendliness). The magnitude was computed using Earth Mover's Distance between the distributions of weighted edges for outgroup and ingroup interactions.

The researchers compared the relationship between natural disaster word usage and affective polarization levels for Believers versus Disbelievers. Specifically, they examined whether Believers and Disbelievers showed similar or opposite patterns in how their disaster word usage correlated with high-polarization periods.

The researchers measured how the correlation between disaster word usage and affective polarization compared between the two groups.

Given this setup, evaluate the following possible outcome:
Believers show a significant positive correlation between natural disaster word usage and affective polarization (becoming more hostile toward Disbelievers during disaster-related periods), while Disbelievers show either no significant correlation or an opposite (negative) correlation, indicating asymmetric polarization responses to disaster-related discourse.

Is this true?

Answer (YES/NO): NO